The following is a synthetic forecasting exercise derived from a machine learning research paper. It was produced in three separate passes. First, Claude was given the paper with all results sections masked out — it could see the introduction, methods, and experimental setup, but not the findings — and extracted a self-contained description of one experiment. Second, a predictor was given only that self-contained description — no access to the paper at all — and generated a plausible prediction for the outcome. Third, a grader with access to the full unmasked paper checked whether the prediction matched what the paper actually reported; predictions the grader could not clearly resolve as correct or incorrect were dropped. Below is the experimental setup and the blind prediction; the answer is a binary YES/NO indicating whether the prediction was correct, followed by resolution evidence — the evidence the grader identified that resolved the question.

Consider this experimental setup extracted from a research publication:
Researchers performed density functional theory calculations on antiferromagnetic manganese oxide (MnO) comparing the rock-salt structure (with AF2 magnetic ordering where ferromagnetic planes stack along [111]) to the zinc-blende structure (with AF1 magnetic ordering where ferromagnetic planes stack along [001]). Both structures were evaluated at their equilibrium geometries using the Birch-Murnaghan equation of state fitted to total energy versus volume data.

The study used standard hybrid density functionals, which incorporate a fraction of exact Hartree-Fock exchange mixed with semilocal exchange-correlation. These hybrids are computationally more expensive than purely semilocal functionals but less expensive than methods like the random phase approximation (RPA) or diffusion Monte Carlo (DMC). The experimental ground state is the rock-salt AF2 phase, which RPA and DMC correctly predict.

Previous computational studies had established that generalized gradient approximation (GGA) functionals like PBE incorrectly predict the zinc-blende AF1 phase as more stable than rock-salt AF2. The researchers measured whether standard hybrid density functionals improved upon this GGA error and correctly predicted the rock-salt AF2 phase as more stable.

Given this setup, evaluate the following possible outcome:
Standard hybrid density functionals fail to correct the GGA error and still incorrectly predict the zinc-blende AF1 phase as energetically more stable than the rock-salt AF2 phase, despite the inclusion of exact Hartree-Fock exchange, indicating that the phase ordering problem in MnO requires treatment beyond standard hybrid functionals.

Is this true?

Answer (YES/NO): YES